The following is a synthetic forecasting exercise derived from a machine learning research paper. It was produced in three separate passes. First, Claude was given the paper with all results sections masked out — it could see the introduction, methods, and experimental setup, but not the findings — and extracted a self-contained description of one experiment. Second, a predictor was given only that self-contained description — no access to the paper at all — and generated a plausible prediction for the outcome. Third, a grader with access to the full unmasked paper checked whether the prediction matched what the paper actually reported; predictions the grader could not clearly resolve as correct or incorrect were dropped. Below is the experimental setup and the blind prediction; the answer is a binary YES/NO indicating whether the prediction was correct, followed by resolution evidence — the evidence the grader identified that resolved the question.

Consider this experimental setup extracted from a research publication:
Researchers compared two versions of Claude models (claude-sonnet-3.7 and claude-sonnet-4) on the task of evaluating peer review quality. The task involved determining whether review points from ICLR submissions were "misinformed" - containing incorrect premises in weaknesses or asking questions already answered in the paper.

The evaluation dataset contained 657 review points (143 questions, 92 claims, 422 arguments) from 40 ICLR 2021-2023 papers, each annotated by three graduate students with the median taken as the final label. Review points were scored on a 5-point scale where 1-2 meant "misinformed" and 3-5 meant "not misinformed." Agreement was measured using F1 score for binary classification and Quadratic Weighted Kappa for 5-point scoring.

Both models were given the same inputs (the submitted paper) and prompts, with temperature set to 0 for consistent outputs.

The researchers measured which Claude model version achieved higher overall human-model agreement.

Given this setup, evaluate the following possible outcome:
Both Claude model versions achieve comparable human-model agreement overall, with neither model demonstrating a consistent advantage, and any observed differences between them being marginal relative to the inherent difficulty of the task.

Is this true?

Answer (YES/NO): NO